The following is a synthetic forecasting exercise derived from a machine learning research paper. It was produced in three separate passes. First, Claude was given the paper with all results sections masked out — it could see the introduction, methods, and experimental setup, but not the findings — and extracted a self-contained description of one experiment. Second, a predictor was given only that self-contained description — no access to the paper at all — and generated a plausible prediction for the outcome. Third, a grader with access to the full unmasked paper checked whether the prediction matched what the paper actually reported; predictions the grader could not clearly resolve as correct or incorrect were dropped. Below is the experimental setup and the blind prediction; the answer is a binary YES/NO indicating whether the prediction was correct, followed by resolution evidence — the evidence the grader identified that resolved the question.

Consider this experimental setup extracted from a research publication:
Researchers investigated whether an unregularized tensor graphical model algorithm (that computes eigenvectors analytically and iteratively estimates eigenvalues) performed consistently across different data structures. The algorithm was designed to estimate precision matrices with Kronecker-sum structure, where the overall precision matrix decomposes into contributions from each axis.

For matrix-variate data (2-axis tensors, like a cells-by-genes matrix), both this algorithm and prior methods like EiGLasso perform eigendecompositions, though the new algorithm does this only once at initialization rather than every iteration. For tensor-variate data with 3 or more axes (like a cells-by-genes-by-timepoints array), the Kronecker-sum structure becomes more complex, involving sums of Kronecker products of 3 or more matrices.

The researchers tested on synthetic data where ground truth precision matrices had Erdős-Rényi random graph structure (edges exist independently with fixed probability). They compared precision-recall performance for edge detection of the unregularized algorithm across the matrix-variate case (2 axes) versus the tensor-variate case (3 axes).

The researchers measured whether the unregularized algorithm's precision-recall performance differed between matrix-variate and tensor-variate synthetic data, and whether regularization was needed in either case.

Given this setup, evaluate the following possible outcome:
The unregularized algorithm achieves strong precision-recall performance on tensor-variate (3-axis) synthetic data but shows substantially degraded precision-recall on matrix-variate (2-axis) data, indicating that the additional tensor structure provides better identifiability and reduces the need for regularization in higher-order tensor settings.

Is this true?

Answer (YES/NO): NO